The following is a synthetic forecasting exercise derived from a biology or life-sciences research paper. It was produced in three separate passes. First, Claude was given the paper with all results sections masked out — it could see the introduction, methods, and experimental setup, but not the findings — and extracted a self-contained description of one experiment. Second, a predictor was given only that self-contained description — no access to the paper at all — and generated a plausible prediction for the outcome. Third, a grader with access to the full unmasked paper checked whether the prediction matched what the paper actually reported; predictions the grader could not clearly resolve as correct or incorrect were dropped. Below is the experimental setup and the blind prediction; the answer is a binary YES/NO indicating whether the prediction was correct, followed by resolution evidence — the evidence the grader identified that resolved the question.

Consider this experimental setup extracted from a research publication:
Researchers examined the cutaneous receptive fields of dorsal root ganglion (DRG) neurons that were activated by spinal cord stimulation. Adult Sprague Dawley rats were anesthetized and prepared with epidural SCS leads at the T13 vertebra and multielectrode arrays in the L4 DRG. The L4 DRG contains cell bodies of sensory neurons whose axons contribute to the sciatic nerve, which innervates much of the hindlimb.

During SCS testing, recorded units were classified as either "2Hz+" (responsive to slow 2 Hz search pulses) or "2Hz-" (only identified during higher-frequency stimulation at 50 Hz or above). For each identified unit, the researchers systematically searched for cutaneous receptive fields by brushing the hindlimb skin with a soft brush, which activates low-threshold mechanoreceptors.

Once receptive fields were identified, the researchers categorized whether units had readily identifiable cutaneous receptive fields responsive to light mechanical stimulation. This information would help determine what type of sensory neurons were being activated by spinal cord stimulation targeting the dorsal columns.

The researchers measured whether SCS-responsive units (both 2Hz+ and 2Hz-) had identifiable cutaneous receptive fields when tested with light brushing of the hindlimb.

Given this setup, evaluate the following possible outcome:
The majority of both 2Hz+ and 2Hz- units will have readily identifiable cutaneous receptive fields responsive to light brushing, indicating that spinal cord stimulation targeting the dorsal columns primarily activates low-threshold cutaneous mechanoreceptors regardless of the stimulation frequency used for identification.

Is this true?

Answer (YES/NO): NO